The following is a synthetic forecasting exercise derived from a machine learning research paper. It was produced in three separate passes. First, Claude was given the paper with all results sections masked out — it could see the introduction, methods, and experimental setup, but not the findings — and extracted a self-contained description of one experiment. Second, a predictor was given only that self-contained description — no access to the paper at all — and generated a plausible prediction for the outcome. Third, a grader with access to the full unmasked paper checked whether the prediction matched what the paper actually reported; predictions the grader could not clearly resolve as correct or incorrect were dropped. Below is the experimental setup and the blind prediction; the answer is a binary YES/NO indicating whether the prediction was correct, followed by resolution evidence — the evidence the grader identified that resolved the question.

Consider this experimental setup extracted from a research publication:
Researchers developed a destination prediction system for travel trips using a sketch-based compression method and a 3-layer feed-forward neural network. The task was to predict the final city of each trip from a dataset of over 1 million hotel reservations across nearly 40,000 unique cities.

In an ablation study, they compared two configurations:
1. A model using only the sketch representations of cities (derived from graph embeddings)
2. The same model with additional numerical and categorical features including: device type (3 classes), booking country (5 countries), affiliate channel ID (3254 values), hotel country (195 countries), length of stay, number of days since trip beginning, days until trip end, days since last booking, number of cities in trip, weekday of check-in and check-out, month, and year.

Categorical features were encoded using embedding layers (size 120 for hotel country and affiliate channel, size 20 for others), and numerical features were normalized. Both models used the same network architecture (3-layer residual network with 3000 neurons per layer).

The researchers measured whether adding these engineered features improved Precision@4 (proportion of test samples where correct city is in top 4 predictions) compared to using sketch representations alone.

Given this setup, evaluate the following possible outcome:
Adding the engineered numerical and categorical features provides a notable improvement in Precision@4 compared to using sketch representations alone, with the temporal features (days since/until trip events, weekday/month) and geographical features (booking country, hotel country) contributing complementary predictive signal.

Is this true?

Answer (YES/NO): NO